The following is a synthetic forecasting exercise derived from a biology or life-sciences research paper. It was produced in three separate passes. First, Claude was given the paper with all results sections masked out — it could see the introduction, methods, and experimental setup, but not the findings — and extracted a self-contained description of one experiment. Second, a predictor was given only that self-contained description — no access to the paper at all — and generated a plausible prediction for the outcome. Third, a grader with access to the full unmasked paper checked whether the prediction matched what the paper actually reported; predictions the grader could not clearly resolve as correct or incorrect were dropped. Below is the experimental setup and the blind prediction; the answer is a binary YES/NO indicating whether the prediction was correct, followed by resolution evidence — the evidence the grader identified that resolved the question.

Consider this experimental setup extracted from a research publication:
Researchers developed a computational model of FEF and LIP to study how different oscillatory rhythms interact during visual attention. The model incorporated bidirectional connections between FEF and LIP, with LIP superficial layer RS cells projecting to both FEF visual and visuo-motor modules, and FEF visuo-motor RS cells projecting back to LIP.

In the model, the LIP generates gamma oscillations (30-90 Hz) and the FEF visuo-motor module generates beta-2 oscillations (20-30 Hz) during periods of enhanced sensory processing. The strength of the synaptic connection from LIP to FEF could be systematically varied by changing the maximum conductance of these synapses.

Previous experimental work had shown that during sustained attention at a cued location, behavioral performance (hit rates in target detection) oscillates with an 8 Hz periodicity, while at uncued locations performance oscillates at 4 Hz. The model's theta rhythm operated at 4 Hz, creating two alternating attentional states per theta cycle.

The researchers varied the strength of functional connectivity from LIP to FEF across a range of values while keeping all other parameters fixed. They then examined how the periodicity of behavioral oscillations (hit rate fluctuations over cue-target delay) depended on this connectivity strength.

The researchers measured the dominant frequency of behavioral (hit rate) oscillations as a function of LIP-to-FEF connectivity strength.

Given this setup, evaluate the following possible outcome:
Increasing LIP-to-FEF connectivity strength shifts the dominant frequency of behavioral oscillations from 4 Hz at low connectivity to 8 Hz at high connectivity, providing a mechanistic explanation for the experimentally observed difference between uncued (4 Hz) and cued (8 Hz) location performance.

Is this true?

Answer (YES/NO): YES